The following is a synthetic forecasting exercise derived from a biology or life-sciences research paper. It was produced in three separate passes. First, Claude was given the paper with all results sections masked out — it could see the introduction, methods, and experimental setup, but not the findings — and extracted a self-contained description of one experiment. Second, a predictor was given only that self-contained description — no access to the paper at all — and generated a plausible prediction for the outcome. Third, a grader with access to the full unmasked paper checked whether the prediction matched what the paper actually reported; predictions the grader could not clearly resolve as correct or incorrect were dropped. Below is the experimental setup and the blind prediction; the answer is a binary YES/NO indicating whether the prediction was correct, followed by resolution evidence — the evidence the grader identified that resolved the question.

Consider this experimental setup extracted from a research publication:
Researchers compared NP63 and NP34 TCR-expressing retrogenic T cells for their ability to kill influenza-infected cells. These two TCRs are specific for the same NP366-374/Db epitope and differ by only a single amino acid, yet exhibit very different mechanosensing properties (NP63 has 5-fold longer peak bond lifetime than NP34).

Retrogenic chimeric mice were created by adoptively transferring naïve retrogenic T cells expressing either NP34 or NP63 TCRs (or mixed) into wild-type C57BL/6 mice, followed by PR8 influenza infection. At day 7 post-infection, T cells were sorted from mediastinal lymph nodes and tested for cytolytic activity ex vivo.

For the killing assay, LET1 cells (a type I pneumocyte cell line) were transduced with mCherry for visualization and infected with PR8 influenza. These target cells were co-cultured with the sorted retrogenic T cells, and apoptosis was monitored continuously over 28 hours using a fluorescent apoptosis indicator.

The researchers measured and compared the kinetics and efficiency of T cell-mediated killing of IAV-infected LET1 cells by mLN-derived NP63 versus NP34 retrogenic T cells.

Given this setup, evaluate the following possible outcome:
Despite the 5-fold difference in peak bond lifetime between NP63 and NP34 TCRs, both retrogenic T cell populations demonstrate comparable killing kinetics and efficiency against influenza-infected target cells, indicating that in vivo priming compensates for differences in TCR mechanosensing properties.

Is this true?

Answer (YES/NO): NO